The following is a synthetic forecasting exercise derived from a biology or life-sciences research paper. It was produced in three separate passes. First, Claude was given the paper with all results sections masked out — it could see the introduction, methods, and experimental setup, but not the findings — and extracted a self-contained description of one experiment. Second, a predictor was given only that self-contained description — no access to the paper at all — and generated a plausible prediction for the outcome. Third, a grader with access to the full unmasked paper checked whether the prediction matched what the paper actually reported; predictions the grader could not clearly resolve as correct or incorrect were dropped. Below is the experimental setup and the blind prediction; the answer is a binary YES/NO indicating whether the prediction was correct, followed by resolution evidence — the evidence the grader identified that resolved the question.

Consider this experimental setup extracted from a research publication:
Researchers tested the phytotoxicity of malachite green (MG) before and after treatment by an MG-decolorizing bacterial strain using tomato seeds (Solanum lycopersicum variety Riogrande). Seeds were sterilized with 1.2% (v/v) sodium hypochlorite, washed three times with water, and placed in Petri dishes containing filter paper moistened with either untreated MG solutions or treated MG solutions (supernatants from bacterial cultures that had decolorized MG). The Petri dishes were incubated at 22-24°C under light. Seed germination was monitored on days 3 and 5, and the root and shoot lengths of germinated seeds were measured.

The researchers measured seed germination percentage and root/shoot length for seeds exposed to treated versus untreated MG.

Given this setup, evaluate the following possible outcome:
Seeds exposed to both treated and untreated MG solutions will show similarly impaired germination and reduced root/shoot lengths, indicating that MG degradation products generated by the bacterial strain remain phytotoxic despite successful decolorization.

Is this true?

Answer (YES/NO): NO